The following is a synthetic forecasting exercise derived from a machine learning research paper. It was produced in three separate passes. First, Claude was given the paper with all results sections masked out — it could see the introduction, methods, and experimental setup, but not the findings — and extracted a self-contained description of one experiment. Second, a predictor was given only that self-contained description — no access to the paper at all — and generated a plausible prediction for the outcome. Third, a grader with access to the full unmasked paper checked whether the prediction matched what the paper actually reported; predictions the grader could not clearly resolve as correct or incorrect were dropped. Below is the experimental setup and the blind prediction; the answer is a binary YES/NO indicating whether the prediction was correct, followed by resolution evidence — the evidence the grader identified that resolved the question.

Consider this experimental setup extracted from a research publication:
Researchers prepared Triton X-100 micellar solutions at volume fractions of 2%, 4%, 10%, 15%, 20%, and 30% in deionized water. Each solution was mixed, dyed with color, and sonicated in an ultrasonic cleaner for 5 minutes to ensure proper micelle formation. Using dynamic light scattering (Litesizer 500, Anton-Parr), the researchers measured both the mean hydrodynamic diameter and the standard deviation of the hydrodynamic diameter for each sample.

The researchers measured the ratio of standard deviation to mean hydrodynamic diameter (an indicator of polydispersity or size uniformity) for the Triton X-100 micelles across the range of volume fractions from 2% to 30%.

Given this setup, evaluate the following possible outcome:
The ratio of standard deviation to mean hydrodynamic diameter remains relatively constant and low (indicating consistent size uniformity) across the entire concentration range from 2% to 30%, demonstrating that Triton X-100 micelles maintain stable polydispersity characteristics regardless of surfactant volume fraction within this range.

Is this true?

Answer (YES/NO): YES